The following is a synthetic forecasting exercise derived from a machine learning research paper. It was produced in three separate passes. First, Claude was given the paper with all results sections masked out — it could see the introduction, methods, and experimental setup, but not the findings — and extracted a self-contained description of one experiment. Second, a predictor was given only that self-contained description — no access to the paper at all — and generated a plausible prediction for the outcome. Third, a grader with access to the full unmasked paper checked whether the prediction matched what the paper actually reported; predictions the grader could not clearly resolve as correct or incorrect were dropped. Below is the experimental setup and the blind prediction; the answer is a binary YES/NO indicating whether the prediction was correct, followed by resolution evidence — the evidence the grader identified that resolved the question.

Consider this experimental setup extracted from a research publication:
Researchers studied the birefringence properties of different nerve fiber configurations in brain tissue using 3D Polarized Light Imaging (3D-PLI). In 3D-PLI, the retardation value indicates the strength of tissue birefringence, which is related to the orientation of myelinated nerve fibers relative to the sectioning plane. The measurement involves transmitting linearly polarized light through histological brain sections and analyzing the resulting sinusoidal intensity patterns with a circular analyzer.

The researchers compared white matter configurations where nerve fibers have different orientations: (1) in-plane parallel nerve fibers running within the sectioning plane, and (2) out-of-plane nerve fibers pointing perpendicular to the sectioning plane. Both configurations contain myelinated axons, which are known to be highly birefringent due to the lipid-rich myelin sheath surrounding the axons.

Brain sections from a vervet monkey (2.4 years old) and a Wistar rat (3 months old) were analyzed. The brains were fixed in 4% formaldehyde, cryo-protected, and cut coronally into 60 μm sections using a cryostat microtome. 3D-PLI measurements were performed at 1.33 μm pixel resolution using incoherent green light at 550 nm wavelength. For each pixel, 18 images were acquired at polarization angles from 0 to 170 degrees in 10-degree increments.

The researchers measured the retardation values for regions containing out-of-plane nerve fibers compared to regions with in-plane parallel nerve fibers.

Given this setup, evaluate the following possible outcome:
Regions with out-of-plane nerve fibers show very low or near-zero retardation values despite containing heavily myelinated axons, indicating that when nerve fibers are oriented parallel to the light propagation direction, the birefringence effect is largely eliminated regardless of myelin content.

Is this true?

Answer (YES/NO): NO